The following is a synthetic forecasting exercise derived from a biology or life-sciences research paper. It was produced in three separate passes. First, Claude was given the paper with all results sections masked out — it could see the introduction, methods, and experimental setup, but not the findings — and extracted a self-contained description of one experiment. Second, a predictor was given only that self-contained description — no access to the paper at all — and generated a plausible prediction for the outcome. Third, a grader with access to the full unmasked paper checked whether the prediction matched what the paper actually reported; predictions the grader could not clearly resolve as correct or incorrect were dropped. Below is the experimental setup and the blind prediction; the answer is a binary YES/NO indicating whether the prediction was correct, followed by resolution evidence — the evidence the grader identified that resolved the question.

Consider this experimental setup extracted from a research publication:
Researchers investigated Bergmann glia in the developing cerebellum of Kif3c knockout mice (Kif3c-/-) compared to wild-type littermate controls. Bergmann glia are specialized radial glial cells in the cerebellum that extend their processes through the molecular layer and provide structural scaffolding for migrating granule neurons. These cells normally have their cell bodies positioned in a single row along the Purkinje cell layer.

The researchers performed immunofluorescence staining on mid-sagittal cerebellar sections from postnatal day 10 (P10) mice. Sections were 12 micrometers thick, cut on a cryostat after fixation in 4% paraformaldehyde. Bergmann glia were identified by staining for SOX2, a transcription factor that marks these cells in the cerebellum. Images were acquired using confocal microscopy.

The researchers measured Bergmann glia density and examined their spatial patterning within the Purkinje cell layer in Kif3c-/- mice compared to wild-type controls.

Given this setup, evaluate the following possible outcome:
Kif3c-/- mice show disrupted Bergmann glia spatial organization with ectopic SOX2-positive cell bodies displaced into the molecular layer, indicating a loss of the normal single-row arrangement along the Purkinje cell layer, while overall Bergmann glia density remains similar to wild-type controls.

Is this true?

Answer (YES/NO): NO